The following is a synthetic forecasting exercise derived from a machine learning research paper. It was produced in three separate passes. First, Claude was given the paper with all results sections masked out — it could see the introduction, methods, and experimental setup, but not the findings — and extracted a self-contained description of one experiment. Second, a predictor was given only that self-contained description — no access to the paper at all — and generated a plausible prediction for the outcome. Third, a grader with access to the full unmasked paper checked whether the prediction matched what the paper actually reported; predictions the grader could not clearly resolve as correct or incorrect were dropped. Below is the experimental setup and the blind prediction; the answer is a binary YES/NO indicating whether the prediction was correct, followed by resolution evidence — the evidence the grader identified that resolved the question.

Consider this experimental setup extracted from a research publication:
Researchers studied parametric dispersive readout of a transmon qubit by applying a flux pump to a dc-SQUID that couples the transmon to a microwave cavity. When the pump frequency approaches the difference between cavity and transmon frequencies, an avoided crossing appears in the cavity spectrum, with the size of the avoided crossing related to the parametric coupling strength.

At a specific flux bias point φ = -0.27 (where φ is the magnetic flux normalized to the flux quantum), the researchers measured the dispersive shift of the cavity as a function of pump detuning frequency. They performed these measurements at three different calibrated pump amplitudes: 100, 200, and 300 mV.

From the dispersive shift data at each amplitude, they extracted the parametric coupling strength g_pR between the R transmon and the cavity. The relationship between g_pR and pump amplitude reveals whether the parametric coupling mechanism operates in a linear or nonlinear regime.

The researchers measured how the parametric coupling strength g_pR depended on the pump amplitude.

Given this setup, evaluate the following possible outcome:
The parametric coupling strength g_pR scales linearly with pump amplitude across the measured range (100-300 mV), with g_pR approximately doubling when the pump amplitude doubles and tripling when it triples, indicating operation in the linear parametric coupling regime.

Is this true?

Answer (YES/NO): YES